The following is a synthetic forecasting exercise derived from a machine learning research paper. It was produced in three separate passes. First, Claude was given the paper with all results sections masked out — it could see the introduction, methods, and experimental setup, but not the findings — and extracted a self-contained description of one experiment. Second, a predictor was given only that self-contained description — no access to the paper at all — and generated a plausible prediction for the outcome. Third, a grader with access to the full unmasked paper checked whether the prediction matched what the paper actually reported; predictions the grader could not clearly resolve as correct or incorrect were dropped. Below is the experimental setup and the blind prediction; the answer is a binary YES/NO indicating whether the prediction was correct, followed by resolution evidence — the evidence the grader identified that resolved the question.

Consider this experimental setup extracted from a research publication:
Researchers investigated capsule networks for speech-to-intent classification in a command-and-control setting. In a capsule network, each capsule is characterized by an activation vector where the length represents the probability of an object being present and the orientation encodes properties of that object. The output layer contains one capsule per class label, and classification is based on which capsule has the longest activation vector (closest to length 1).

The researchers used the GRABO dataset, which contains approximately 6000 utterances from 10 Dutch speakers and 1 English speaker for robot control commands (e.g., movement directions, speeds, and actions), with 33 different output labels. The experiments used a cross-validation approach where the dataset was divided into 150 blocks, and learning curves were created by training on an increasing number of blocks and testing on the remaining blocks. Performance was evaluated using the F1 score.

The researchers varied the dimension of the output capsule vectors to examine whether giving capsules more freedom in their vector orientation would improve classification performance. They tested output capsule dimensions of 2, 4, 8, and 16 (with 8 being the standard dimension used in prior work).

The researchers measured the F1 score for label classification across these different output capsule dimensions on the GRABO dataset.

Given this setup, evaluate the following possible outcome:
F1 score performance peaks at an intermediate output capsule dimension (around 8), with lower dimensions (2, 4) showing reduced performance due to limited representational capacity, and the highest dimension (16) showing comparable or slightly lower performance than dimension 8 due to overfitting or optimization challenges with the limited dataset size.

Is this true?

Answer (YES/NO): NO